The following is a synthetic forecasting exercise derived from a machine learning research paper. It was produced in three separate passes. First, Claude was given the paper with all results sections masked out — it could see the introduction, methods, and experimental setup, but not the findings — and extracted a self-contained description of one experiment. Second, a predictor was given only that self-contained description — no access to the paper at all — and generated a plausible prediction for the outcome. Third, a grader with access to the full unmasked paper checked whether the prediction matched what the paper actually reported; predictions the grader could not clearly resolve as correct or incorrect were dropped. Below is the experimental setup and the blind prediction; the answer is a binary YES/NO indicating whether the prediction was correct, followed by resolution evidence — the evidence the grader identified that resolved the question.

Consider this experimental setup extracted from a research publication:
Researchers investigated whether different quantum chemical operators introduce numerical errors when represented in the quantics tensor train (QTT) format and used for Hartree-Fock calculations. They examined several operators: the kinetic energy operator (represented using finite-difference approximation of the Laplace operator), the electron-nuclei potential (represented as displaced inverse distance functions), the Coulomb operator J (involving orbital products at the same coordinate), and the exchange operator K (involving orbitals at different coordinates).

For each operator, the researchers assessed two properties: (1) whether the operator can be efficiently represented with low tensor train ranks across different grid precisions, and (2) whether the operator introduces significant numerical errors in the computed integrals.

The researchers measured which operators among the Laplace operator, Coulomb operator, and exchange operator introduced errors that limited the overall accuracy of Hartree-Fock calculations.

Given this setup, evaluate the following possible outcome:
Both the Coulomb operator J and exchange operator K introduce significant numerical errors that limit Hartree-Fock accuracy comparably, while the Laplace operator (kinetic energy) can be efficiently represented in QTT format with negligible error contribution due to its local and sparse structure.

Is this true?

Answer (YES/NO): NO